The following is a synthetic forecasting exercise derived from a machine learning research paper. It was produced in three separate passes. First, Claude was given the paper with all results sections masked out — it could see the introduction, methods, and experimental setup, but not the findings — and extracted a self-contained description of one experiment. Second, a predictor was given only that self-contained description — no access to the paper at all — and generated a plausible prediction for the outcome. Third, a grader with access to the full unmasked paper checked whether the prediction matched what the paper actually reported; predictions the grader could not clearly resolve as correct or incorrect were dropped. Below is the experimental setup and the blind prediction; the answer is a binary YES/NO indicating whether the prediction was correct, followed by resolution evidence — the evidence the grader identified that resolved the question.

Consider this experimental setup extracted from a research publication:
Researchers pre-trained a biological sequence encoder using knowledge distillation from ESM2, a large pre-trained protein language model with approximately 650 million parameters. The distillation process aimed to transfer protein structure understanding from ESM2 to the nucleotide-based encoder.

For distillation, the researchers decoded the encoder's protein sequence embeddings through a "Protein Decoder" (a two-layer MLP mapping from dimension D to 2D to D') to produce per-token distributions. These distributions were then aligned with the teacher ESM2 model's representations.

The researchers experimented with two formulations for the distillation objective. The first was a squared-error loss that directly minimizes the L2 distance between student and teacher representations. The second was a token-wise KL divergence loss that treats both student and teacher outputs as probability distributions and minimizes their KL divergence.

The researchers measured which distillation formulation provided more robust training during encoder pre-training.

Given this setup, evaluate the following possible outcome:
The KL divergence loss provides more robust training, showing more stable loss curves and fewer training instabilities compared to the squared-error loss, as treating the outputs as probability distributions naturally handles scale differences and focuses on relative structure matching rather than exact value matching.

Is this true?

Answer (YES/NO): YES